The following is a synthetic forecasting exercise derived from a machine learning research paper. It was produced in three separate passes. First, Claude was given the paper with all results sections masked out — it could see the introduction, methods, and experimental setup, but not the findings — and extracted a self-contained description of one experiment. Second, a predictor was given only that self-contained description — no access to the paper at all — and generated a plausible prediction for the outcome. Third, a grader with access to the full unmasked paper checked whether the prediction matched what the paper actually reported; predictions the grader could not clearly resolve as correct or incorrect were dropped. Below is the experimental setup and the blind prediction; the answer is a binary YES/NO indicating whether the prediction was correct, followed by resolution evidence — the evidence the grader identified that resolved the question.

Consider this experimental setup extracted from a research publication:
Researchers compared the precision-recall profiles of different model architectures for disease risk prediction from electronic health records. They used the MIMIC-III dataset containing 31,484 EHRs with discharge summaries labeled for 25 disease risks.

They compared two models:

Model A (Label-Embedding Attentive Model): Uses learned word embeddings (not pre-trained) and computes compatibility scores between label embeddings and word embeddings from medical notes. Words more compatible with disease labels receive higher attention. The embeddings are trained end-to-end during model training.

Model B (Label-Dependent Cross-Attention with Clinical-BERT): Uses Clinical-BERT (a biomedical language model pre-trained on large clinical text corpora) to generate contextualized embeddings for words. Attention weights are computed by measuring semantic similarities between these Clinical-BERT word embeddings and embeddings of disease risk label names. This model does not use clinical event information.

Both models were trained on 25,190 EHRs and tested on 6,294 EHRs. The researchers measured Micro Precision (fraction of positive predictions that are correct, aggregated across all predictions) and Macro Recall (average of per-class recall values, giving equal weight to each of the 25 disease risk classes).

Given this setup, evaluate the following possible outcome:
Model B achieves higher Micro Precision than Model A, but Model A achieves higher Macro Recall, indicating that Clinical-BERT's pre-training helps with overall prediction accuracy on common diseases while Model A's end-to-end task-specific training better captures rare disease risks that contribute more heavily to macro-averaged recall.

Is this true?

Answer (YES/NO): NO